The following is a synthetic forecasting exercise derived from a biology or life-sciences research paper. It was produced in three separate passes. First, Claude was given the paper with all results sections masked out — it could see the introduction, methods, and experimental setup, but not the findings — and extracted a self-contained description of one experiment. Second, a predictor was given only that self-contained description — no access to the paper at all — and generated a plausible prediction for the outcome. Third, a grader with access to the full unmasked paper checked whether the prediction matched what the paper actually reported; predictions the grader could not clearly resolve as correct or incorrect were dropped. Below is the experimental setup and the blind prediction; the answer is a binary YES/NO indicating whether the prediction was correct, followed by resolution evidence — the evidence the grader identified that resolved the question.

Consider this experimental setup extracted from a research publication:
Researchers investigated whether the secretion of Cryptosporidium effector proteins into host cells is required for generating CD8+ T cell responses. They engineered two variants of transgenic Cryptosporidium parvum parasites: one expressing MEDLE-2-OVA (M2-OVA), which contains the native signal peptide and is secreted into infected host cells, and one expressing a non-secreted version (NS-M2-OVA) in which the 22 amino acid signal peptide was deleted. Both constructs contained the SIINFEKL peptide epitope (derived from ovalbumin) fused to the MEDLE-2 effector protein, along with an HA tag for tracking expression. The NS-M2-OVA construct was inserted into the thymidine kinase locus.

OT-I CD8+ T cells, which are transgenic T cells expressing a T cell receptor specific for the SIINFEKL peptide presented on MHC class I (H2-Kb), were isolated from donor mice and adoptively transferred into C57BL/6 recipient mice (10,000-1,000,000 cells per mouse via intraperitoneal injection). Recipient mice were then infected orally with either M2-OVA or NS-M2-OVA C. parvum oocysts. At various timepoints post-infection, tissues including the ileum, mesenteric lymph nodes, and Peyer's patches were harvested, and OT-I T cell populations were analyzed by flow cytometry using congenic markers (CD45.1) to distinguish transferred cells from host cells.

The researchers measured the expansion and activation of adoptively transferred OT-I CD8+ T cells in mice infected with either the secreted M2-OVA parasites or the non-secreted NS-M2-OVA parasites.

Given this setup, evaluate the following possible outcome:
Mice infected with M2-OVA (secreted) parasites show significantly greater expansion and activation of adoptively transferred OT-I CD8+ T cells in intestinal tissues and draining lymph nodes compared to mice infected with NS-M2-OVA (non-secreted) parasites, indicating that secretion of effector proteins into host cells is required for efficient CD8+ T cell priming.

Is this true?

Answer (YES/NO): YES